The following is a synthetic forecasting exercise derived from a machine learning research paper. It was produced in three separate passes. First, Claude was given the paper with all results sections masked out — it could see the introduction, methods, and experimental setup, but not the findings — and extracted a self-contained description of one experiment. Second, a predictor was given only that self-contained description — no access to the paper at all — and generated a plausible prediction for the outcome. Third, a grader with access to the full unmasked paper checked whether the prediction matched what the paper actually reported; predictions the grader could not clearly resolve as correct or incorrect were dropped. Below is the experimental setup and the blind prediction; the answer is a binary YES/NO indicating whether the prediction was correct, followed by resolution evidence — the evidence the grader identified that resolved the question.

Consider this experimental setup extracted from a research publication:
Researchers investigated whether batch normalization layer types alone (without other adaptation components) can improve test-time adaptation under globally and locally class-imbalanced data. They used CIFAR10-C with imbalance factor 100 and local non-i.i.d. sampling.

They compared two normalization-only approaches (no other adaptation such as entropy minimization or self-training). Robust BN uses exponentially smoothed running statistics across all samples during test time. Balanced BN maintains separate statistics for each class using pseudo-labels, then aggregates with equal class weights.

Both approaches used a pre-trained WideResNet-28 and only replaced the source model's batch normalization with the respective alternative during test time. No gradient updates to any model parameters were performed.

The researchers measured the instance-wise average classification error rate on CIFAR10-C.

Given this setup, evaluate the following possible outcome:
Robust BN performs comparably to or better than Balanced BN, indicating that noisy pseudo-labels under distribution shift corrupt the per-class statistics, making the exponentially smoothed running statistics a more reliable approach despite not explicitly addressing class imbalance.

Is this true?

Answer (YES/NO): NO